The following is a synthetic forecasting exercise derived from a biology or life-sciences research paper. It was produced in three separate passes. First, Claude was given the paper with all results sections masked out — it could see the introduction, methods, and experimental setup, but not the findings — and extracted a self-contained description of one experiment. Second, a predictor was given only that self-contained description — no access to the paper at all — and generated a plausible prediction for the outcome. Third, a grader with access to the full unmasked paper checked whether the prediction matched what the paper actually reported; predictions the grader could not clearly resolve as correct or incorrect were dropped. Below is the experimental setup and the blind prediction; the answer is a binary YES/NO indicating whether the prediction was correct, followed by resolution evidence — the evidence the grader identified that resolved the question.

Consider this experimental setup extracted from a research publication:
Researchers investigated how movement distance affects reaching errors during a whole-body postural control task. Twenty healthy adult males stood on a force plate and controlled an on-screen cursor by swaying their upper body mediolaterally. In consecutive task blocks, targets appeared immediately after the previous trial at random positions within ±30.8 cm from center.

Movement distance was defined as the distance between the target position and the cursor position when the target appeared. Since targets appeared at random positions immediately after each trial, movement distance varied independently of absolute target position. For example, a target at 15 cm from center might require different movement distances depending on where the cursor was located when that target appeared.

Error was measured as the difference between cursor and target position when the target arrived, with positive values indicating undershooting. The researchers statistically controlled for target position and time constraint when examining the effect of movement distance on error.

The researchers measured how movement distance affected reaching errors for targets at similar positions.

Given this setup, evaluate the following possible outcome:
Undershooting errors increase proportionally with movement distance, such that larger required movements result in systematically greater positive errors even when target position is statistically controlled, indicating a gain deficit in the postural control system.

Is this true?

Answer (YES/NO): NO